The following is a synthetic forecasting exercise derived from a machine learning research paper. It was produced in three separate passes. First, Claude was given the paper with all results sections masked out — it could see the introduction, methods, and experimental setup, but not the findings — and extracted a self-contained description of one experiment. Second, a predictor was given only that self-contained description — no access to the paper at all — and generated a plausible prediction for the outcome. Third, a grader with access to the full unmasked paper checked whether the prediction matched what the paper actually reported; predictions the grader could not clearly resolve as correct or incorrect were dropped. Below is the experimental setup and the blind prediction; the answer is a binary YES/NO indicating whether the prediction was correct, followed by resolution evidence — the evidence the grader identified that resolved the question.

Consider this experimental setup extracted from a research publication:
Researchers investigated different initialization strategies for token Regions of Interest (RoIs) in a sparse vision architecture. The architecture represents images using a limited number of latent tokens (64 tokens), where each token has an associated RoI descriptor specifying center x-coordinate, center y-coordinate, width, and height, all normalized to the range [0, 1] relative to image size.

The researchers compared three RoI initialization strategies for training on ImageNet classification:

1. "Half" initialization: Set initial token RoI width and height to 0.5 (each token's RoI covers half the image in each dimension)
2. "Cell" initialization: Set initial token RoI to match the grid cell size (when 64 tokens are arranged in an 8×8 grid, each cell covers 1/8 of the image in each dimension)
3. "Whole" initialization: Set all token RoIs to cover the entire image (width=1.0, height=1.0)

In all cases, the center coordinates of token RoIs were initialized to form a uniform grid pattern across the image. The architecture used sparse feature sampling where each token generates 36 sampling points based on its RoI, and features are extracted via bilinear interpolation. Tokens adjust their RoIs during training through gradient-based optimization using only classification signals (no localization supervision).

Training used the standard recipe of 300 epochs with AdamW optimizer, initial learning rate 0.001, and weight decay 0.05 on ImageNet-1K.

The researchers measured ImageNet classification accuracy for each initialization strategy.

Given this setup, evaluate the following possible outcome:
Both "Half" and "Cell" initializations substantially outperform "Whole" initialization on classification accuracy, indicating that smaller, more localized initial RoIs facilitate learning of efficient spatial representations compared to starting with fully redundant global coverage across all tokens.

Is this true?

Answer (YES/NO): NO